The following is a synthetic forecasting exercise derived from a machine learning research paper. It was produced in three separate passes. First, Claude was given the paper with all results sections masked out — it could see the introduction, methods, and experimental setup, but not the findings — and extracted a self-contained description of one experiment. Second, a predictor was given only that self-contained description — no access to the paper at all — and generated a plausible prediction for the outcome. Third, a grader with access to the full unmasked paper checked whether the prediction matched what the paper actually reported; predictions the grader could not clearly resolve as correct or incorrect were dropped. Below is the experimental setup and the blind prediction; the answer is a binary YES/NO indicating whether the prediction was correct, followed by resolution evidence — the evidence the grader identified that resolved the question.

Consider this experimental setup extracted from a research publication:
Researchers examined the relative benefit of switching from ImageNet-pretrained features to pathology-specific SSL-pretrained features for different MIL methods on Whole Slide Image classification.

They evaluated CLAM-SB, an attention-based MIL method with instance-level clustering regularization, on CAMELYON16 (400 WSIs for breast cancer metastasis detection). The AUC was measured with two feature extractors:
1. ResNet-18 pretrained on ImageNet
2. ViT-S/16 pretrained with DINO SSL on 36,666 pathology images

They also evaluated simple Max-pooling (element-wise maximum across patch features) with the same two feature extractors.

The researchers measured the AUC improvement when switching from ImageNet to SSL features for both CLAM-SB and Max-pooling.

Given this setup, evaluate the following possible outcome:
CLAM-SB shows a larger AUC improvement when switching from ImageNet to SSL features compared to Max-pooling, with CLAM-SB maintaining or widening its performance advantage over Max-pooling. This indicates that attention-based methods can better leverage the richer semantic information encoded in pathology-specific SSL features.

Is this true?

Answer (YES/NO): NO